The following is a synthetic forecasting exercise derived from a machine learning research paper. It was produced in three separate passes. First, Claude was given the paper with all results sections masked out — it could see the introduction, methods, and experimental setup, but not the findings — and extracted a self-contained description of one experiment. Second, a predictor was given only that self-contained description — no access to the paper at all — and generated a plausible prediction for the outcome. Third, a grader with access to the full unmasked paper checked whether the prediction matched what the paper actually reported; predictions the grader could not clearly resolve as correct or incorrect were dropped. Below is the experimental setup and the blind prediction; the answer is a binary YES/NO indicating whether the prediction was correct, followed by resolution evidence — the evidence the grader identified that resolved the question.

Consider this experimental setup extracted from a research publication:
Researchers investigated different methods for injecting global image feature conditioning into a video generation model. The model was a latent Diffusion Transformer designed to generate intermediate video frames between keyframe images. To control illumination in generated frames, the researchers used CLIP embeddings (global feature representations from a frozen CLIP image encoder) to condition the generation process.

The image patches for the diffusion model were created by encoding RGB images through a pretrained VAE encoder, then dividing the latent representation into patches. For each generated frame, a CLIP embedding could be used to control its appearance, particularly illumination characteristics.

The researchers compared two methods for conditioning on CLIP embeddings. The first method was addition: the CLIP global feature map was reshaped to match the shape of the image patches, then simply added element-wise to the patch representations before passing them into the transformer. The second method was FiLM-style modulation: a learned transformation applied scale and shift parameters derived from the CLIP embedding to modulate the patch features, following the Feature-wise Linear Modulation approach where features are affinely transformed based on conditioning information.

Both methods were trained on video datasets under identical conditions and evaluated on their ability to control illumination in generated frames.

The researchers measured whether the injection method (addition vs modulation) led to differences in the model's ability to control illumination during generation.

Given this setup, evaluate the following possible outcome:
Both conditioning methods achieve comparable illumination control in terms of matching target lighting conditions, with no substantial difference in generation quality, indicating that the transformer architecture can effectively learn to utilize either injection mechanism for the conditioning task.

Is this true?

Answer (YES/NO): YES